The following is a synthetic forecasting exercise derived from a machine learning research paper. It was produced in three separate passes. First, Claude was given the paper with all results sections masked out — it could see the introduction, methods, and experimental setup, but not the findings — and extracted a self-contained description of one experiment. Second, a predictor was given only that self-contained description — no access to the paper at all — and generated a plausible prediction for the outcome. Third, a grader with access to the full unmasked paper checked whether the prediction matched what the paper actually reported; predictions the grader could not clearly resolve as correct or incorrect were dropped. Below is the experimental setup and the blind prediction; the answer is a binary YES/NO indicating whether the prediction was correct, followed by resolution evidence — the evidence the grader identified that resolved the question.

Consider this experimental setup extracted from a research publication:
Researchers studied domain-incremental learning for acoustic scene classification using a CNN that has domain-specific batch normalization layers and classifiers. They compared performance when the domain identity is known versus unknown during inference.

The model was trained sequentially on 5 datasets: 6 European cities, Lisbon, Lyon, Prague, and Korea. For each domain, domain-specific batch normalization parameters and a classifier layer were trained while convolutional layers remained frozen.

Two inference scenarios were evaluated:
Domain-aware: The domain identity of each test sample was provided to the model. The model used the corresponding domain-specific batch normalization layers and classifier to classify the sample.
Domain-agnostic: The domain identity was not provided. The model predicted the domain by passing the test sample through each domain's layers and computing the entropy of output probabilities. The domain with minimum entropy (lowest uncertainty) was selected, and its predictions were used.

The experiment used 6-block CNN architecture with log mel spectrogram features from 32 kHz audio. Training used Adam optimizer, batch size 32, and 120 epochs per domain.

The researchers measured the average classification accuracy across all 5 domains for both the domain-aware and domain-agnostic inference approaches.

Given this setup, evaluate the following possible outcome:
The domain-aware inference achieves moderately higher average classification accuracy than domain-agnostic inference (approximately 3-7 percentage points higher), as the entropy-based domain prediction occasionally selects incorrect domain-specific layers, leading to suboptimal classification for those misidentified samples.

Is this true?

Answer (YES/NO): NO